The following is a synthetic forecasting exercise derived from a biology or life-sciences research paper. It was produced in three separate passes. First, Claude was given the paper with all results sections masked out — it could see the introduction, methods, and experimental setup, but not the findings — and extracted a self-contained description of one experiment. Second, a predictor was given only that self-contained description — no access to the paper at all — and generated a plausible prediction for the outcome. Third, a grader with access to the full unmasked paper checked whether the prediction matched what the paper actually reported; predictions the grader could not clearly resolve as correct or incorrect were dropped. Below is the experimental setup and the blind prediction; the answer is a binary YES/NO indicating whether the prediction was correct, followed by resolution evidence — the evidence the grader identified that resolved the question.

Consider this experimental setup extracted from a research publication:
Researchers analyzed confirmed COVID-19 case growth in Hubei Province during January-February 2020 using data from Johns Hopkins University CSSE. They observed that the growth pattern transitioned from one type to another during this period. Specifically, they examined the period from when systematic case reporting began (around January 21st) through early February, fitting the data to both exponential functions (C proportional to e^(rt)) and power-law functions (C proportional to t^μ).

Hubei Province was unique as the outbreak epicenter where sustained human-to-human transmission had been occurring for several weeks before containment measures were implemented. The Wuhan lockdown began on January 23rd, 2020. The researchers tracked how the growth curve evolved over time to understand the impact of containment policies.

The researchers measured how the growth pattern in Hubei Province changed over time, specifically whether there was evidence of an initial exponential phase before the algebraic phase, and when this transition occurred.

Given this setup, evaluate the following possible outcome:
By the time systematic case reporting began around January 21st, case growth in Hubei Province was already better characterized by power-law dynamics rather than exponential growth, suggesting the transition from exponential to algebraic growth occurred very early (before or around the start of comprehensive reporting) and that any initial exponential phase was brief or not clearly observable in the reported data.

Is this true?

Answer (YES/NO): NO